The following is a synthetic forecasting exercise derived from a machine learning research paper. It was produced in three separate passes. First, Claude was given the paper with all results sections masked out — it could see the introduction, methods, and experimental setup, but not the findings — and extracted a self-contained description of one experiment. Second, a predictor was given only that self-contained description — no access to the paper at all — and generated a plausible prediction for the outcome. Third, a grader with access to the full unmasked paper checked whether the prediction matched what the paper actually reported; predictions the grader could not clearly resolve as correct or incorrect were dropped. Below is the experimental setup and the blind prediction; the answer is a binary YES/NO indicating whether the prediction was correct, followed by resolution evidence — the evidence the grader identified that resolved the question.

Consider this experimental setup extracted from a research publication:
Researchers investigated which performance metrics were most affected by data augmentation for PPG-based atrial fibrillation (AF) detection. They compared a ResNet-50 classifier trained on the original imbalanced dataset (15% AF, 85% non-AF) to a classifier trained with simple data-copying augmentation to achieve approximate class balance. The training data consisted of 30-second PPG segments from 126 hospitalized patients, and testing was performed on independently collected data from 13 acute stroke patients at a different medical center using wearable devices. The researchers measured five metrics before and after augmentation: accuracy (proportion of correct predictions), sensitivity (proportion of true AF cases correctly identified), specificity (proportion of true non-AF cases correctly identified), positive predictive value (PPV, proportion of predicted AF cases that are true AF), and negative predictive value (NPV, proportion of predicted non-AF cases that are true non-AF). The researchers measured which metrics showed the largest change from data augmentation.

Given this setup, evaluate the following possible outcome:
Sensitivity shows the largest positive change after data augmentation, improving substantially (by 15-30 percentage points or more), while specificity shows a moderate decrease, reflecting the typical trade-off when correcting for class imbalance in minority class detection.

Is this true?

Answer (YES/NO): YES